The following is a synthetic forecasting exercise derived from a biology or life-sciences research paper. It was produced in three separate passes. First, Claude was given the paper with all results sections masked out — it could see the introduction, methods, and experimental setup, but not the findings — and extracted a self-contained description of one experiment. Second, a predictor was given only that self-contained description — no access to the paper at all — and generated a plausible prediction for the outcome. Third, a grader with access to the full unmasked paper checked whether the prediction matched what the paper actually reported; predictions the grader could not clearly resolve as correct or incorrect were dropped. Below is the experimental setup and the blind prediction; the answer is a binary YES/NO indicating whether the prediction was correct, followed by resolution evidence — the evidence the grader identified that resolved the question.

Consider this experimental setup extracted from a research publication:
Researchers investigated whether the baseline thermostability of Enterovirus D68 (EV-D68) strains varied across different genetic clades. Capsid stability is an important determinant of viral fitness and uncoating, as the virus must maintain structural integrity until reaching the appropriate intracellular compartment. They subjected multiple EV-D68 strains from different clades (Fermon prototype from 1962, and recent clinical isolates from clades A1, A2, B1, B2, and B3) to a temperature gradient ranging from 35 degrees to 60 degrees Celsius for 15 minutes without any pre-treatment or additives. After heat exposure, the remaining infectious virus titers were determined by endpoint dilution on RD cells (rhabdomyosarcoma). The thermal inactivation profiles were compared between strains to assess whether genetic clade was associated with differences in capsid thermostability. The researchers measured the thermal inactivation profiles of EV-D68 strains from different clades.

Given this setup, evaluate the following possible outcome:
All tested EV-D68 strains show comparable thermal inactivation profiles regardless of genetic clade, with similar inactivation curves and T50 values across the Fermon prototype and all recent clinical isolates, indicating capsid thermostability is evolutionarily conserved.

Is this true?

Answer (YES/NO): NO